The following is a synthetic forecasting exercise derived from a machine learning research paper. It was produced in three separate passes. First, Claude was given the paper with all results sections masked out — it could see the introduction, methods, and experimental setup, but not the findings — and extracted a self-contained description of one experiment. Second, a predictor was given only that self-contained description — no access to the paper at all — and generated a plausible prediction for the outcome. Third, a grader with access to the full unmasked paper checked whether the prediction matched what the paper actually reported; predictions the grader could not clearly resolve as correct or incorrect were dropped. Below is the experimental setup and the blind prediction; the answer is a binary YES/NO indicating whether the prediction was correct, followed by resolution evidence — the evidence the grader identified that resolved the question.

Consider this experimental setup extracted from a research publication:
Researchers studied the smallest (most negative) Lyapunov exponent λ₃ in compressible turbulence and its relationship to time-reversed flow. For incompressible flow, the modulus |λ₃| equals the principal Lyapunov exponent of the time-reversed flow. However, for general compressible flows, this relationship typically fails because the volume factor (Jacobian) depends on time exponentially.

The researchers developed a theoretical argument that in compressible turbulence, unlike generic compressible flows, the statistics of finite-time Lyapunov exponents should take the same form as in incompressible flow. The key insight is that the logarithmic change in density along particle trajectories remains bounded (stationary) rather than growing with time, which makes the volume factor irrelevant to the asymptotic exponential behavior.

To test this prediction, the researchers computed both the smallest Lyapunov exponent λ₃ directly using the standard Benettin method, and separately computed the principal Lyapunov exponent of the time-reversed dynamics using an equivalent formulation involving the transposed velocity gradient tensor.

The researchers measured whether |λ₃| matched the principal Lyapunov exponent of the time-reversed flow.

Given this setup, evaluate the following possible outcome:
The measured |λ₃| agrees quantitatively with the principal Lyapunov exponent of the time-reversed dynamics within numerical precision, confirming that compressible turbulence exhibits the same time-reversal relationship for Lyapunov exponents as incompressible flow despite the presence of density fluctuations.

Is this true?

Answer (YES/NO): YES